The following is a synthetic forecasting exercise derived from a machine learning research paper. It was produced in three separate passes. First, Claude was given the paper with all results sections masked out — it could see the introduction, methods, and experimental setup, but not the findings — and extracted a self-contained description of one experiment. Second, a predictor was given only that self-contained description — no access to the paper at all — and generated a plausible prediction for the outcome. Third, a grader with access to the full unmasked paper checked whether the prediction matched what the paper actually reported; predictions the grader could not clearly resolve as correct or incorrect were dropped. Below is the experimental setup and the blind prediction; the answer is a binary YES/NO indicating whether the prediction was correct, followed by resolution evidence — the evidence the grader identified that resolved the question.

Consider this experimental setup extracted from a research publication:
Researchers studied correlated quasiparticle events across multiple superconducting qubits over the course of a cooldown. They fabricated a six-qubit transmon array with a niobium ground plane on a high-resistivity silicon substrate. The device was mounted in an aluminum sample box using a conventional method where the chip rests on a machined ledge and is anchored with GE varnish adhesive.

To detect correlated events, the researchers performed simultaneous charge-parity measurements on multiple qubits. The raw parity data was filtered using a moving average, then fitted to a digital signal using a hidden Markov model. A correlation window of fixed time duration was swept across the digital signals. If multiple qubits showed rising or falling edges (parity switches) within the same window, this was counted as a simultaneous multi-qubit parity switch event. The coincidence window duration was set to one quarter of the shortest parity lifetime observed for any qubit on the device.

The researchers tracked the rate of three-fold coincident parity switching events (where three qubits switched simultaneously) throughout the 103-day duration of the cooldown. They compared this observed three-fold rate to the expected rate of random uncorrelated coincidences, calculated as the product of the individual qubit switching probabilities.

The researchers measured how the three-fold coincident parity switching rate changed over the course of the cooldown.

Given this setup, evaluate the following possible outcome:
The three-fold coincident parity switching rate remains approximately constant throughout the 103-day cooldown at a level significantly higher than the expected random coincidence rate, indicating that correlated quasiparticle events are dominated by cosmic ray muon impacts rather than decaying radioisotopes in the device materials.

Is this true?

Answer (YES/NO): NO